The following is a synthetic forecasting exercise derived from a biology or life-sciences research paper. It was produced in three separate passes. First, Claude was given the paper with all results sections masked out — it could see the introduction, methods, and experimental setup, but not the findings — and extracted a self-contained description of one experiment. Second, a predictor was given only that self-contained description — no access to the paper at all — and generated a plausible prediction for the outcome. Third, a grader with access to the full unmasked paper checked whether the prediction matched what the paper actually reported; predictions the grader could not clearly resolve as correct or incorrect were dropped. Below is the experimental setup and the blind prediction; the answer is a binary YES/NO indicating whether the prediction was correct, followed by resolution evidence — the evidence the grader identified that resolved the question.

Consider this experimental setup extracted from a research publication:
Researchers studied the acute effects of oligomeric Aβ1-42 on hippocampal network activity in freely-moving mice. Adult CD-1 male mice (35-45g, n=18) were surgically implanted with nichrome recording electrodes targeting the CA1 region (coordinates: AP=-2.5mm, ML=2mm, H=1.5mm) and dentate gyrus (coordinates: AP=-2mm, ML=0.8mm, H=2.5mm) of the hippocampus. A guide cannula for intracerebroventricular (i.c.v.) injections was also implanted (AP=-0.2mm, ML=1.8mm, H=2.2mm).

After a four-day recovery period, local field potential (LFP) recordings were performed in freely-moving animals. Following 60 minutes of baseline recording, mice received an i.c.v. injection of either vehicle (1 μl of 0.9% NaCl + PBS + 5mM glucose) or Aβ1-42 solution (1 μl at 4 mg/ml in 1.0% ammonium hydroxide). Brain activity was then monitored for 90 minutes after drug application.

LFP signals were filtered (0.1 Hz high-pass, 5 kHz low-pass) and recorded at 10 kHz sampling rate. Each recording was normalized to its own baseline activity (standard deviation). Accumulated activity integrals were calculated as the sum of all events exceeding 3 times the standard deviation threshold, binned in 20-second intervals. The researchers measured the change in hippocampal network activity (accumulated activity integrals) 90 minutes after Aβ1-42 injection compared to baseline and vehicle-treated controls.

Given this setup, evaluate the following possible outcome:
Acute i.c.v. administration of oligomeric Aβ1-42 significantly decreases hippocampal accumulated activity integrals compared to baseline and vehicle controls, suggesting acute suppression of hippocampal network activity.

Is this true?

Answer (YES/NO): NO